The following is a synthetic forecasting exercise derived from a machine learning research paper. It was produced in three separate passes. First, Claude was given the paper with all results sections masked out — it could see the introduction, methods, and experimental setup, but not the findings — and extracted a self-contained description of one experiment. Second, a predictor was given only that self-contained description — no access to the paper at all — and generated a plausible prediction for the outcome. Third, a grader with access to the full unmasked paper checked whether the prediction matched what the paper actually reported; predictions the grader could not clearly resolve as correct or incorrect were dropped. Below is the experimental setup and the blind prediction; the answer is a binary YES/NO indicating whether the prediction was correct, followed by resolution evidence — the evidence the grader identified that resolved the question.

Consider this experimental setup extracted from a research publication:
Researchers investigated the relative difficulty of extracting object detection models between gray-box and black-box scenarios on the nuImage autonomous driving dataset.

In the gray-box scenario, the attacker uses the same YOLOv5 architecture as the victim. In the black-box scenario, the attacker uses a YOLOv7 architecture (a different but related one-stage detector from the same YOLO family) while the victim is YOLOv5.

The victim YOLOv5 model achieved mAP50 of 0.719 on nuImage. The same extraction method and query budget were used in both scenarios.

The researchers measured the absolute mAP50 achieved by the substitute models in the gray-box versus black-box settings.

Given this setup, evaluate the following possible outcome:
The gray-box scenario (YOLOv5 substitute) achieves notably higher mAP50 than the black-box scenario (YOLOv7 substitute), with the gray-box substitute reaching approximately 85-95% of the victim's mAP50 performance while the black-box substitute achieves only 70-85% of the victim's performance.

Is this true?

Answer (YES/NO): NO